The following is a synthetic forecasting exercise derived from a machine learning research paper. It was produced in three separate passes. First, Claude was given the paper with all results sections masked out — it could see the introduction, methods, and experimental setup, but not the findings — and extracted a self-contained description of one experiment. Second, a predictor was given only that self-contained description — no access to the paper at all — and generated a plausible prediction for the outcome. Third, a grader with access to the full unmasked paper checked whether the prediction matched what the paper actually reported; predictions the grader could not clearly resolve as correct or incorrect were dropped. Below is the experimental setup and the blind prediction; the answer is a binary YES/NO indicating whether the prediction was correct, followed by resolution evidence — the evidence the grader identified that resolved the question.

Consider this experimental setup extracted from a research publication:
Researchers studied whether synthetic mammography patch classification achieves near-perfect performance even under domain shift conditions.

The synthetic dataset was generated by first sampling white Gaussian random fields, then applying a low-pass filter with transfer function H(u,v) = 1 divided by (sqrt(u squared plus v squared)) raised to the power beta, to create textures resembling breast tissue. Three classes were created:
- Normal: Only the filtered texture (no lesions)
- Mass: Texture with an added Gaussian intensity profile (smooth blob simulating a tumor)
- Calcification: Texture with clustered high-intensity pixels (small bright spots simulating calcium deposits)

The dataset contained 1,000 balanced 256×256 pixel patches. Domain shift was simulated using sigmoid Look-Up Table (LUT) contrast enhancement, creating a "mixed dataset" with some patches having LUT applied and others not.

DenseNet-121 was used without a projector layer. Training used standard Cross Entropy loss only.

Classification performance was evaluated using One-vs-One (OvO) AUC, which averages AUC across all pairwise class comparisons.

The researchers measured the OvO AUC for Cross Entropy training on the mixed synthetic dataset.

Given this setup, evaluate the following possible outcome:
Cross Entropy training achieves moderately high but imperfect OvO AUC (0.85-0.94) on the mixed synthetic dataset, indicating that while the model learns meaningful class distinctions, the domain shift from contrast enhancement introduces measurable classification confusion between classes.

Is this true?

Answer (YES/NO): NO